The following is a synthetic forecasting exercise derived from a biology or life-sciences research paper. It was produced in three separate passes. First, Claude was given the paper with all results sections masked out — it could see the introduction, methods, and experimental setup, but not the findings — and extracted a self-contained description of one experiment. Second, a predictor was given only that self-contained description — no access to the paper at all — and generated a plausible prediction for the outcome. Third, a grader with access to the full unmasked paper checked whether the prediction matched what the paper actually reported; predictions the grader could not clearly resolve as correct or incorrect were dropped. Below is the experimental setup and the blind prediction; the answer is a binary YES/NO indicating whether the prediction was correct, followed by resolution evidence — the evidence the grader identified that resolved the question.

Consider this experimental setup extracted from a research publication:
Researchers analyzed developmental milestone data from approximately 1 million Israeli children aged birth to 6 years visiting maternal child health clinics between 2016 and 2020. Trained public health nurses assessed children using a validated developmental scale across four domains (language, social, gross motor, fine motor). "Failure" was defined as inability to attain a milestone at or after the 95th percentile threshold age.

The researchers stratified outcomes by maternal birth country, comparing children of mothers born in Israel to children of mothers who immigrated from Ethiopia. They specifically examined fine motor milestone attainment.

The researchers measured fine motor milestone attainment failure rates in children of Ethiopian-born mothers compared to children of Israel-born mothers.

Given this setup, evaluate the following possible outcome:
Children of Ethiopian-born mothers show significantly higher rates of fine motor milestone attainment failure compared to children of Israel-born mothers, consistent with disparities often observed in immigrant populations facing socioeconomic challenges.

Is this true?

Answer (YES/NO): YES